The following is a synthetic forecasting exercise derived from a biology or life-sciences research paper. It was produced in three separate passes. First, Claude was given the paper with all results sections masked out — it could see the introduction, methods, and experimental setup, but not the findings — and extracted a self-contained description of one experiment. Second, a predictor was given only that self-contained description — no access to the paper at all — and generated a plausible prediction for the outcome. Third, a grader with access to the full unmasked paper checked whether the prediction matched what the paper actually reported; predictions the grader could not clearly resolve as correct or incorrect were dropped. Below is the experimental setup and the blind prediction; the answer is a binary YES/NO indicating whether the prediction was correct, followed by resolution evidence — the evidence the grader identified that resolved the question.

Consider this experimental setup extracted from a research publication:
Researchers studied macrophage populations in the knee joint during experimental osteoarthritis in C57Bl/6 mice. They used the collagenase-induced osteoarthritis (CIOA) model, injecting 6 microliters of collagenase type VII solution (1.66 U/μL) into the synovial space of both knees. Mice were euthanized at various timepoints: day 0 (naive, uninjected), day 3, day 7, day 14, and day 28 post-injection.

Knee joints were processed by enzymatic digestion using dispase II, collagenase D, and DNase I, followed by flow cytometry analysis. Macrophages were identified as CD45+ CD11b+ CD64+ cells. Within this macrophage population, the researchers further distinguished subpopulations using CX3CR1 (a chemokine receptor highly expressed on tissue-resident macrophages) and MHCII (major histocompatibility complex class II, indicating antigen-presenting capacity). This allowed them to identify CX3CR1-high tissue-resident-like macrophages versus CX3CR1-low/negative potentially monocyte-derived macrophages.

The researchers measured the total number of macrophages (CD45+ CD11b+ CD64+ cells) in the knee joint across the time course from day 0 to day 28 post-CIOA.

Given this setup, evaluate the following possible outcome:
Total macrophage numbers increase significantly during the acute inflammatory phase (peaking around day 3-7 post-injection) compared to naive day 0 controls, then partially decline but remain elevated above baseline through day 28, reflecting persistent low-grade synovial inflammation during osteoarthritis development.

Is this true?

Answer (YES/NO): NO